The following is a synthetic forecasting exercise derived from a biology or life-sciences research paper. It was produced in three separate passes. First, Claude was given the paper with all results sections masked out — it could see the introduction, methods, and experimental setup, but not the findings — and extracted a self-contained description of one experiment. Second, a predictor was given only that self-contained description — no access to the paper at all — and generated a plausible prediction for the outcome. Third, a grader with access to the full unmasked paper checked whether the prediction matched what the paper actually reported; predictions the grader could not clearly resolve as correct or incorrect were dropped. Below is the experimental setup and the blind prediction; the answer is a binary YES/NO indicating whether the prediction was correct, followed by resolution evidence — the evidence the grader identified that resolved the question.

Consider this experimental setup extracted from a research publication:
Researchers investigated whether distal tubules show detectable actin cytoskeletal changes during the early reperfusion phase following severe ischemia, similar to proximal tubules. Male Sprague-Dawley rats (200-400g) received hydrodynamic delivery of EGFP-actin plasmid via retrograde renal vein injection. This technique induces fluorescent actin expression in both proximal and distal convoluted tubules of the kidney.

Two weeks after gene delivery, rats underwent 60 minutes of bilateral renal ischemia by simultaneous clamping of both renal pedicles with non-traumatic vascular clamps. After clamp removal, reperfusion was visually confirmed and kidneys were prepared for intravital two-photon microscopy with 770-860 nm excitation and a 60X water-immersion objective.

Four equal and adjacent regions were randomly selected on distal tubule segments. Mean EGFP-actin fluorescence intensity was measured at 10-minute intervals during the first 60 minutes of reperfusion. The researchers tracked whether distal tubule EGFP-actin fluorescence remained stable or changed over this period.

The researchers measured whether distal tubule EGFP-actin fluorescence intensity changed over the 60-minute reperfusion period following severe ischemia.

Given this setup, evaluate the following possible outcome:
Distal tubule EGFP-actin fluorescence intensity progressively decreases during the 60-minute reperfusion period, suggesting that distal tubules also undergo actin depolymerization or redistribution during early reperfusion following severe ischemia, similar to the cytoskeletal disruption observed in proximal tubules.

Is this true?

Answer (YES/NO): YES